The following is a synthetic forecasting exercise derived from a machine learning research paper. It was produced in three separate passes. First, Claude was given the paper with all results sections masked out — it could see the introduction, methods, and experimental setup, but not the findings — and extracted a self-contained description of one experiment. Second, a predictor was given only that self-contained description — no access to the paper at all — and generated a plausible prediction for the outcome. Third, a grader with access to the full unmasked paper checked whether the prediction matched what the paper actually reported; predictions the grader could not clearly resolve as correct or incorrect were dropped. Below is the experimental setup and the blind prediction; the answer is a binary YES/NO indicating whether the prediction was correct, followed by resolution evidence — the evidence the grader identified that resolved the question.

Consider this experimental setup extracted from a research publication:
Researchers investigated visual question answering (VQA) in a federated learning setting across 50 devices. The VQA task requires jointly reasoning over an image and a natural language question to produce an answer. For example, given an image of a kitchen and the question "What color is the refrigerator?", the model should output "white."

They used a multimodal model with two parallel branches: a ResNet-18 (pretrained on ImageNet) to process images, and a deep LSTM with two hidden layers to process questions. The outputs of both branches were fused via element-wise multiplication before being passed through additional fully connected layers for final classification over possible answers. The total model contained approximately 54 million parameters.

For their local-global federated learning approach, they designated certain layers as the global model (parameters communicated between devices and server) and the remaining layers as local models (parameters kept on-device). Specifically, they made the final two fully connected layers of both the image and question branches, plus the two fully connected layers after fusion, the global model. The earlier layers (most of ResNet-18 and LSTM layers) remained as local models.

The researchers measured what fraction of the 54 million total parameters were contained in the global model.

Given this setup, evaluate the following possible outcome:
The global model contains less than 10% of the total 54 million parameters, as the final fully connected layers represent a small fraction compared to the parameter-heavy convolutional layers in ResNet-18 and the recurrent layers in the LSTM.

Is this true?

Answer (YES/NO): YES